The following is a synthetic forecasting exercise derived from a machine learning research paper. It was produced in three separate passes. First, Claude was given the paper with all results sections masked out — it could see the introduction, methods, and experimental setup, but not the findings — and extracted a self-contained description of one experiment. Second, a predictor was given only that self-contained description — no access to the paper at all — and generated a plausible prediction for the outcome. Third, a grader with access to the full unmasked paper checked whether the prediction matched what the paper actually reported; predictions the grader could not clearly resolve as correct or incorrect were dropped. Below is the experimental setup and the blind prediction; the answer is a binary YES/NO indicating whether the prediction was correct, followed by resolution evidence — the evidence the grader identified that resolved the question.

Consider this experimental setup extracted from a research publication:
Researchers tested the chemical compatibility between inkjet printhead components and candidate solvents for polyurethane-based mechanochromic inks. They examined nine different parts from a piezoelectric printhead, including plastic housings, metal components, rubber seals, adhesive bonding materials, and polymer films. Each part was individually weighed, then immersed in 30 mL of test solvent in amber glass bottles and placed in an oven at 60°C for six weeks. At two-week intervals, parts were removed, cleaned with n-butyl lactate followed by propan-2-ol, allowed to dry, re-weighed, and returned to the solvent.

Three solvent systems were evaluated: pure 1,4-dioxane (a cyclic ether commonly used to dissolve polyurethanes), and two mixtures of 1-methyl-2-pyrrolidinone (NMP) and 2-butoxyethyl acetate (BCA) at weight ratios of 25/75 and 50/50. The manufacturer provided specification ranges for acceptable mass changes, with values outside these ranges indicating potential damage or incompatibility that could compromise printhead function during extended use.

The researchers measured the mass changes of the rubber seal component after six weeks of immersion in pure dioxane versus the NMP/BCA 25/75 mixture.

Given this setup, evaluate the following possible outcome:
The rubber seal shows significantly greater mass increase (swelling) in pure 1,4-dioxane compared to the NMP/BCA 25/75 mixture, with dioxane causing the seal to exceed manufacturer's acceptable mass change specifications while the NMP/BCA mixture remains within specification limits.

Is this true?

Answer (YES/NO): NO